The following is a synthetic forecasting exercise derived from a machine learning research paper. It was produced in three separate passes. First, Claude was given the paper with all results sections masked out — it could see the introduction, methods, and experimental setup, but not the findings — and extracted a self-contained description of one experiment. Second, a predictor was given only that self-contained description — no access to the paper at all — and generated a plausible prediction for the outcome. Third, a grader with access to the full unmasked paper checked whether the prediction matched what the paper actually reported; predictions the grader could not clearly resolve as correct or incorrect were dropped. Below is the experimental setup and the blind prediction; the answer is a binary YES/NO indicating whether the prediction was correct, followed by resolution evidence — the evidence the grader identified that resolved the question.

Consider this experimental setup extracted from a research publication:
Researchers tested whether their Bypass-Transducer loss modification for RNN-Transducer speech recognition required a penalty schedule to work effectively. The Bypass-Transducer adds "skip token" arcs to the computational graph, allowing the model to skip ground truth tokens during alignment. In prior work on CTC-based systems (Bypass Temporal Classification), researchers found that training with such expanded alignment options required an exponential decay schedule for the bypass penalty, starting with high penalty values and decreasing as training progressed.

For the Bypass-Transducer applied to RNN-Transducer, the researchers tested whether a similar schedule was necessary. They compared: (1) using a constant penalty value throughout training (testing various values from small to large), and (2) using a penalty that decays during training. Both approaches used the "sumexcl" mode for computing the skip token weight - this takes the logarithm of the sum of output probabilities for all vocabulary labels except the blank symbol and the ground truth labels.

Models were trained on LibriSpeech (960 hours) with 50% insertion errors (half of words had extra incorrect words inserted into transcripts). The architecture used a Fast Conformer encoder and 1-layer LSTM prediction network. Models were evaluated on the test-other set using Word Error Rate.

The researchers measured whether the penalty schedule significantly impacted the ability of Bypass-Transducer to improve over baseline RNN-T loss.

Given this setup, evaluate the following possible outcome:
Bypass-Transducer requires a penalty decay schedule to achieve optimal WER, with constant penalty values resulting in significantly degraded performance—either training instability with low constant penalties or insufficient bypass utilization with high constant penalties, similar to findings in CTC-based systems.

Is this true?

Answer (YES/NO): NO